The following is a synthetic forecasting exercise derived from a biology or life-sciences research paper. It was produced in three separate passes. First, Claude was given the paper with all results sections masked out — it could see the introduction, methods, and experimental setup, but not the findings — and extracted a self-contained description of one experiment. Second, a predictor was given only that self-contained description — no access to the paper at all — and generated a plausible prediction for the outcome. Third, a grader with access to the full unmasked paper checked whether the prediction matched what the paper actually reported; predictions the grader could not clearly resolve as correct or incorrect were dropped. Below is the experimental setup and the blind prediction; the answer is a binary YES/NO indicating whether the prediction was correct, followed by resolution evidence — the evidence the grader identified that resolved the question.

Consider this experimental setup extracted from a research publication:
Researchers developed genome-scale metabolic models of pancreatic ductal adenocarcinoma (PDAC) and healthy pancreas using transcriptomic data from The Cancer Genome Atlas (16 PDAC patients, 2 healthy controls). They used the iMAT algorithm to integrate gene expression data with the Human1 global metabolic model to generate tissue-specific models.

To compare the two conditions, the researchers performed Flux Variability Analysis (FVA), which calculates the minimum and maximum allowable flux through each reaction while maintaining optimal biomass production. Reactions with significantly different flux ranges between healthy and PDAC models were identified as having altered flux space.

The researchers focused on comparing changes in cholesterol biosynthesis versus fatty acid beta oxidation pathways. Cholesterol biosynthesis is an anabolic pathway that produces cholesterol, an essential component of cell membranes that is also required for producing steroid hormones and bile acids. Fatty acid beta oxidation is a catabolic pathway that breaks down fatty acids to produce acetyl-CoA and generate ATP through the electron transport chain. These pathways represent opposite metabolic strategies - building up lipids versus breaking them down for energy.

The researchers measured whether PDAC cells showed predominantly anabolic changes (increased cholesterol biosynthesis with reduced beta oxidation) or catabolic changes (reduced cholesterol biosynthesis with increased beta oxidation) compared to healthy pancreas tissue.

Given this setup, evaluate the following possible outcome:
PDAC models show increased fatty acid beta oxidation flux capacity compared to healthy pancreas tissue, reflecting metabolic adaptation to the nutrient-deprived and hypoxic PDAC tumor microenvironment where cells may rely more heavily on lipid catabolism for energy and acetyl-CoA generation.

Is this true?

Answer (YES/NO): NO